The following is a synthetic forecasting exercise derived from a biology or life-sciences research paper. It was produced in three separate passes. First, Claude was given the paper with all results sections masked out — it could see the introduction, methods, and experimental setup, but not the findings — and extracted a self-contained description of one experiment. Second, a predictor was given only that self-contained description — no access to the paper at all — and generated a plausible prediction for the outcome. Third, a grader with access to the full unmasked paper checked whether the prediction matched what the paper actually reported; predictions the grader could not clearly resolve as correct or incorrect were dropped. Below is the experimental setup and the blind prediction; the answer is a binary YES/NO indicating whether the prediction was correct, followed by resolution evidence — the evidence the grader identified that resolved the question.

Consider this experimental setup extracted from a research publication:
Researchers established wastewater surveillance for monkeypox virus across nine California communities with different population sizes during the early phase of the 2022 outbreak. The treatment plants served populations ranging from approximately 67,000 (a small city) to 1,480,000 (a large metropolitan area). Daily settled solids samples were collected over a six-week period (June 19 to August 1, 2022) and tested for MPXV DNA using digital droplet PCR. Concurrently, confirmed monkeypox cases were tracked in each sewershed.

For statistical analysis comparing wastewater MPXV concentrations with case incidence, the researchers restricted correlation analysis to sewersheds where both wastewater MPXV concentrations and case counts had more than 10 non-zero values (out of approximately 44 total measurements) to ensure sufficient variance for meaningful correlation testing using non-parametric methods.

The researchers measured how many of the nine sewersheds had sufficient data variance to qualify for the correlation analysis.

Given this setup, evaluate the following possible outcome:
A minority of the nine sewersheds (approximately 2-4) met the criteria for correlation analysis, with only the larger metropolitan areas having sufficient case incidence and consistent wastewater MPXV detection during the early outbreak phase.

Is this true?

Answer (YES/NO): YES